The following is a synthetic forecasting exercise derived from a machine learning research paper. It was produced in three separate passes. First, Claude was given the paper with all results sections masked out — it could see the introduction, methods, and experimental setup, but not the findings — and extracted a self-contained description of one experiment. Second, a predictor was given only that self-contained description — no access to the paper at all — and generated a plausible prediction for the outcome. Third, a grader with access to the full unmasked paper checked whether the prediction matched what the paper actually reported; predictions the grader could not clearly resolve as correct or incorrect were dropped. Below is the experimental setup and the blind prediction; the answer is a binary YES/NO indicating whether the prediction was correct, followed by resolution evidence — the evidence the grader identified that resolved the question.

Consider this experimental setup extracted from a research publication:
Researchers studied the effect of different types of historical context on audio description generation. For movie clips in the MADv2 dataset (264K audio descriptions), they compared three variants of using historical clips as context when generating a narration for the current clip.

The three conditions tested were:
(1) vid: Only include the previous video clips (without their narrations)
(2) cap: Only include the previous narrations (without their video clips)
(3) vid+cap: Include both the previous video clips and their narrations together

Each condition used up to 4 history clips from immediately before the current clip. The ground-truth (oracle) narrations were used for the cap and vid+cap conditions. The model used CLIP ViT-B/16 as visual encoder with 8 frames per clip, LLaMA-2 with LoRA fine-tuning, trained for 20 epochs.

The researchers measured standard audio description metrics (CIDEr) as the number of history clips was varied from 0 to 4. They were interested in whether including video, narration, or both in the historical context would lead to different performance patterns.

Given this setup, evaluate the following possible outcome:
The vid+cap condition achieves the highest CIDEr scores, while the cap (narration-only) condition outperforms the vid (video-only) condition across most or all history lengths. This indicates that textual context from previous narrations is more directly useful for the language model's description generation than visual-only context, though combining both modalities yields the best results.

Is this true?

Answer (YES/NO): YES